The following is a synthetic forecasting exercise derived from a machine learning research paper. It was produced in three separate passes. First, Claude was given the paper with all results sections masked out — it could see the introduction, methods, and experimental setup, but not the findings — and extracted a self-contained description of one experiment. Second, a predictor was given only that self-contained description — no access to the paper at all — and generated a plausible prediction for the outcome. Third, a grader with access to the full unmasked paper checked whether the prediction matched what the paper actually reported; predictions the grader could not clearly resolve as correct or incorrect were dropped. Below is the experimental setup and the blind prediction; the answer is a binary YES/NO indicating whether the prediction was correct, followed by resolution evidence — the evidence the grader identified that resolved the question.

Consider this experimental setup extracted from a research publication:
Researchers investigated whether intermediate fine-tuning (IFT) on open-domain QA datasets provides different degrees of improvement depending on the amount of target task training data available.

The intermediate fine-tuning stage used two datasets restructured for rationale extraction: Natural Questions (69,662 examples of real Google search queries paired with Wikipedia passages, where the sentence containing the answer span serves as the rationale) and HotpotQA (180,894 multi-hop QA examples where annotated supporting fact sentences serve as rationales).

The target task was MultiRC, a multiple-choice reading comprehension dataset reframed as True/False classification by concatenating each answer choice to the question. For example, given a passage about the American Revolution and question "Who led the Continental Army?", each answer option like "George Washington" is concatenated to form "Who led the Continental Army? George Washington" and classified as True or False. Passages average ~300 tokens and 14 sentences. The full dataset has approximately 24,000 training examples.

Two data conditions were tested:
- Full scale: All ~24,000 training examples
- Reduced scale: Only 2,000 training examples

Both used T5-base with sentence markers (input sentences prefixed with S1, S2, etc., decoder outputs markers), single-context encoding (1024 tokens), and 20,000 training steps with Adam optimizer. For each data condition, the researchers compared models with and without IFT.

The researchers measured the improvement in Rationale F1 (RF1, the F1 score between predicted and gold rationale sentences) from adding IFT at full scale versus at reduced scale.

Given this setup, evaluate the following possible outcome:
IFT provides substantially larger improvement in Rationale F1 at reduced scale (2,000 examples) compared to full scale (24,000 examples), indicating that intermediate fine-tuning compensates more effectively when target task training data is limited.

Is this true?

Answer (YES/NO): YES